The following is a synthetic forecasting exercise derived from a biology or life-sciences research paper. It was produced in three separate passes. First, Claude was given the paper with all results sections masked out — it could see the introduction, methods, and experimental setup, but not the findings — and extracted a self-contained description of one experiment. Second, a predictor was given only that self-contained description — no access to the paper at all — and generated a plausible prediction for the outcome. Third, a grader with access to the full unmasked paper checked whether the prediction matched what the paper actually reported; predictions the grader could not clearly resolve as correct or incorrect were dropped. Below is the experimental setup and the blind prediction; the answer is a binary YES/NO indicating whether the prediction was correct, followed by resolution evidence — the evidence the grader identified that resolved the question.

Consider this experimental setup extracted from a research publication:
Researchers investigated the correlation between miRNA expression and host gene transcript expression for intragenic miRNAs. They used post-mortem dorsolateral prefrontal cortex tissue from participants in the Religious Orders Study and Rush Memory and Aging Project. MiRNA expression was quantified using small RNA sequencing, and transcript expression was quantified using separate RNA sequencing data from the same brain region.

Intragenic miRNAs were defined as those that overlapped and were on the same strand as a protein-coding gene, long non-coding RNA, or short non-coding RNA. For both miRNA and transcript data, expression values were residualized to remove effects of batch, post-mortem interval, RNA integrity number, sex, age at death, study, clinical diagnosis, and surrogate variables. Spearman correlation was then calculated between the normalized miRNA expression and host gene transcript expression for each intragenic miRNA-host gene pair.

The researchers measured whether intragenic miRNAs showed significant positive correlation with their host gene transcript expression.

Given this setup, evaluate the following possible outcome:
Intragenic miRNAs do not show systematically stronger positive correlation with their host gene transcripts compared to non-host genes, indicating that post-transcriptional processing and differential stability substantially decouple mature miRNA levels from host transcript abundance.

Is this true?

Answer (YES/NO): NO